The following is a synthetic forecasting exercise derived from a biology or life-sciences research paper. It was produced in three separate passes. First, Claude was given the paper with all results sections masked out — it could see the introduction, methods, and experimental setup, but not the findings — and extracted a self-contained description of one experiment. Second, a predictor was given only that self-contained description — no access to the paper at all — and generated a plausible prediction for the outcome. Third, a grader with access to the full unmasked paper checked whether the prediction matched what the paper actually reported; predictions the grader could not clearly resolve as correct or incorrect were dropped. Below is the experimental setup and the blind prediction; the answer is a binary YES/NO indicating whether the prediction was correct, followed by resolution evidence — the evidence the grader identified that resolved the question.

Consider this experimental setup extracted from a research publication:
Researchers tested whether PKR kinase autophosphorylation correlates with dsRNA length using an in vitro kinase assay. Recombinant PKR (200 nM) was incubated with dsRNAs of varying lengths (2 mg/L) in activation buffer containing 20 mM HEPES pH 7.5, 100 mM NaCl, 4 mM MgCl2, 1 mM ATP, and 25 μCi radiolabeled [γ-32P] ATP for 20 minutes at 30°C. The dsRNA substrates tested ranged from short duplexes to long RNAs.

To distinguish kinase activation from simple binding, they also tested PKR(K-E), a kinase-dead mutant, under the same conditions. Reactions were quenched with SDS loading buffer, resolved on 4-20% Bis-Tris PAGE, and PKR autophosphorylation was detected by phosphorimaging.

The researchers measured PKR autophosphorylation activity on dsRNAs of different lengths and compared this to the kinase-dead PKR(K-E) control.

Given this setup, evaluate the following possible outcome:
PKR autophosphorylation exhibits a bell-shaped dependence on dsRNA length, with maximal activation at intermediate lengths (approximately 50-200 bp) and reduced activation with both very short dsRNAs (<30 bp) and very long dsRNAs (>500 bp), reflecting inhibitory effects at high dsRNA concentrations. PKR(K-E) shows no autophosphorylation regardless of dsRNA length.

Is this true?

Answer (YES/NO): NO